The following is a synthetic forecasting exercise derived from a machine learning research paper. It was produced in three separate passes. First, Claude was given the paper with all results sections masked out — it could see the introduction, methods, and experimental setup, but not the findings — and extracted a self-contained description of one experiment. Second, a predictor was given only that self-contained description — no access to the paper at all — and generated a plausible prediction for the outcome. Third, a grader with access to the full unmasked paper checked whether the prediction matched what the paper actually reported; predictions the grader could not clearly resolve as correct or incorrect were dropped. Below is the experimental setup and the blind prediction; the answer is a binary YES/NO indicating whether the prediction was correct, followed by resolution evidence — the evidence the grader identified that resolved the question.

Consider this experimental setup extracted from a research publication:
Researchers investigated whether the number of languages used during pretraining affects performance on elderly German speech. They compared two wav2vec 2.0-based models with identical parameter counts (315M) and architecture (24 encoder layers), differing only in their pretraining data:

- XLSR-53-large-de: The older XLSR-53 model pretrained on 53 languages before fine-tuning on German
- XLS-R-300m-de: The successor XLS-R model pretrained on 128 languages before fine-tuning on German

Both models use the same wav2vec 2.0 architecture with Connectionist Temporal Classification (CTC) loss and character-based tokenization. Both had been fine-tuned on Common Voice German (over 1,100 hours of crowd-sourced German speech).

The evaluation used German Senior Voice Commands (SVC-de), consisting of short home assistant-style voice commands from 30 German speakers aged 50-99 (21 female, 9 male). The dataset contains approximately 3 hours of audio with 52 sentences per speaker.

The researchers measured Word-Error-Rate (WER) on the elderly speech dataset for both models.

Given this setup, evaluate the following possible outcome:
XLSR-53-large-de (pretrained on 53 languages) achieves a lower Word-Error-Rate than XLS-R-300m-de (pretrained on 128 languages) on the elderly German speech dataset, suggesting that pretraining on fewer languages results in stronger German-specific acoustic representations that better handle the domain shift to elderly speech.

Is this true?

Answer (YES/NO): YES